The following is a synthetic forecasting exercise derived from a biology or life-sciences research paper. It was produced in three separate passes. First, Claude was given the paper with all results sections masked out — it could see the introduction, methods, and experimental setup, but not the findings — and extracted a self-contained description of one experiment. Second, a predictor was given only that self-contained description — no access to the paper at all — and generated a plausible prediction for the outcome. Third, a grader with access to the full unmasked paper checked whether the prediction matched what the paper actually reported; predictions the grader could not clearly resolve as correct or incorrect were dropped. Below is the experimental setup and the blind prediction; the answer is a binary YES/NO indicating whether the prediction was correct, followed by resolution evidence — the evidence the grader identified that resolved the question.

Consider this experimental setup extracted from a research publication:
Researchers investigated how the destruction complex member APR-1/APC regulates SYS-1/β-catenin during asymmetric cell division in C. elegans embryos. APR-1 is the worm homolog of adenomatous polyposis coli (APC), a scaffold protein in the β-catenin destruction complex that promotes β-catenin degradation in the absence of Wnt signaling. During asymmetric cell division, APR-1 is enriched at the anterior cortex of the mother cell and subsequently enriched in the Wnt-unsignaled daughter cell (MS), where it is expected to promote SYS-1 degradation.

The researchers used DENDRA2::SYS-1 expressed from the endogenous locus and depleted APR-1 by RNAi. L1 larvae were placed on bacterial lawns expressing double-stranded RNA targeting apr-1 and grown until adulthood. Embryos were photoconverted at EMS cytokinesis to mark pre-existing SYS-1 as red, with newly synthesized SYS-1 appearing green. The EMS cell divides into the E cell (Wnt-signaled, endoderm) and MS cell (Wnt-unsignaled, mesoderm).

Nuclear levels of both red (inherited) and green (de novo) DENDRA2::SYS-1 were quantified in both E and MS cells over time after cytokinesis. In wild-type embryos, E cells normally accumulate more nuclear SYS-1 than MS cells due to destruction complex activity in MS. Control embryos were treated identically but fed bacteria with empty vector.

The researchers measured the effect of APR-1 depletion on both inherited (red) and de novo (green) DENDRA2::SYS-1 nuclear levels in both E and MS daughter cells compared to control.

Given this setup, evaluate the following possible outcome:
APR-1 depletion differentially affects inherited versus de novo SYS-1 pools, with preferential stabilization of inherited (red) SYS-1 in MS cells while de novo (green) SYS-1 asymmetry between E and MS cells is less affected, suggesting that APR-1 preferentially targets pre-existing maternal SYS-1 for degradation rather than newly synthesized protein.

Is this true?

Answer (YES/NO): NO